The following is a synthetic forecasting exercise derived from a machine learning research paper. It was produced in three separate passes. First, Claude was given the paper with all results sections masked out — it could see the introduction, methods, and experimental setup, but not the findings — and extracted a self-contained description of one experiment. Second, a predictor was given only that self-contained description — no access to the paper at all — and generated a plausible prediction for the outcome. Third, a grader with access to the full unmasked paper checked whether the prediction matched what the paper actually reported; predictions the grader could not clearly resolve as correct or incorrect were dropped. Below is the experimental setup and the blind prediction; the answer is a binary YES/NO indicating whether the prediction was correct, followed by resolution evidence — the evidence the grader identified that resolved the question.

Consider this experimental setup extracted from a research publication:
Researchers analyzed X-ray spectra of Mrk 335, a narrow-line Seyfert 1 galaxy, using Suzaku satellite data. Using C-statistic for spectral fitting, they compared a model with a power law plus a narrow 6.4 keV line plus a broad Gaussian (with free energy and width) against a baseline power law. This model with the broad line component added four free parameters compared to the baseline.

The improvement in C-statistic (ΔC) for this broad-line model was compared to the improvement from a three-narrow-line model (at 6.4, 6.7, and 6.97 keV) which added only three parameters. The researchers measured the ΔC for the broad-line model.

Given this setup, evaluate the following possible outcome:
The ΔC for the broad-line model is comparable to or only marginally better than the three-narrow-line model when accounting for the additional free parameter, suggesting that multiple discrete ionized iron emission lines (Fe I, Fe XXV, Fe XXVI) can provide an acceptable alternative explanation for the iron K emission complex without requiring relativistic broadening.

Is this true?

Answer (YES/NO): NO